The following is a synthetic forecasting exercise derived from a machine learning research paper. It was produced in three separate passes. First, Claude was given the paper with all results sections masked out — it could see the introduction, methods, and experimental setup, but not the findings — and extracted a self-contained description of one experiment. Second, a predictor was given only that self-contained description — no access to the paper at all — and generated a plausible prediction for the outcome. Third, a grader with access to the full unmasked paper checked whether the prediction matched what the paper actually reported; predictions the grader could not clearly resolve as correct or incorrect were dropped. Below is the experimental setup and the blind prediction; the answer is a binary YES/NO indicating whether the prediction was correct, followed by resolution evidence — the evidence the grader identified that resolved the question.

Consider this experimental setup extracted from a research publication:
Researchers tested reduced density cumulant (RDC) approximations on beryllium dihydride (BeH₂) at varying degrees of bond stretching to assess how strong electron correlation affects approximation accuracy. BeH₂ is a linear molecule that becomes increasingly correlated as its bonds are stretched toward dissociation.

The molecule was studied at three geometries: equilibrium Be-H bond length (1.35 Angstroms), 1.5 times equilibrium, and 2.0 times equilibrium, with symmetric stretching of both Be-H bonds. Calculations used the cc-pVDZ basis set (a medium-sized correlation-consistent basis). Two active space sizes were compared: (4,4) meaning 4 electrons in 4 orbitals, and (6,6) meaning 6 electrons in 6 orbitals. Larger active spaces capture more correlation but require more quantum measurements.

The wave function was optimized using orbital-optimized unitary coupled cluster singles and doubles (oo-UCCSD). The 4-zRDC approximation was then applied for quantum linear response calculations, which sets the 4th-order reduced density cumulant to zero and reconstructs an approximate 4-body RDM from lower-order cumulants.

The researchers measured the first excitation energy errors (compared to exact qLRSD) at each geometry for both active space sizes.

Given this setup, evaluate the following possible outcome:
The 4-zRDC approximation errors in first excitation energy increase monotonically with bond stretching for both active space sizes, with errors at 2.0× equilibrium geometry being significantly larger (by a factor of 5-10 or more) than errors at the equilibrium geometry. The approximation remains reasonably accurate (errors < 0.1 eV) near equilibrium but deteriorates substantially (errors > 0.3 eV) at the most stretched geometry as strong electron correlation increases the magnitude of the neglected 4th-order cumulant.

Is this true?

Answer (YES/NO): NO